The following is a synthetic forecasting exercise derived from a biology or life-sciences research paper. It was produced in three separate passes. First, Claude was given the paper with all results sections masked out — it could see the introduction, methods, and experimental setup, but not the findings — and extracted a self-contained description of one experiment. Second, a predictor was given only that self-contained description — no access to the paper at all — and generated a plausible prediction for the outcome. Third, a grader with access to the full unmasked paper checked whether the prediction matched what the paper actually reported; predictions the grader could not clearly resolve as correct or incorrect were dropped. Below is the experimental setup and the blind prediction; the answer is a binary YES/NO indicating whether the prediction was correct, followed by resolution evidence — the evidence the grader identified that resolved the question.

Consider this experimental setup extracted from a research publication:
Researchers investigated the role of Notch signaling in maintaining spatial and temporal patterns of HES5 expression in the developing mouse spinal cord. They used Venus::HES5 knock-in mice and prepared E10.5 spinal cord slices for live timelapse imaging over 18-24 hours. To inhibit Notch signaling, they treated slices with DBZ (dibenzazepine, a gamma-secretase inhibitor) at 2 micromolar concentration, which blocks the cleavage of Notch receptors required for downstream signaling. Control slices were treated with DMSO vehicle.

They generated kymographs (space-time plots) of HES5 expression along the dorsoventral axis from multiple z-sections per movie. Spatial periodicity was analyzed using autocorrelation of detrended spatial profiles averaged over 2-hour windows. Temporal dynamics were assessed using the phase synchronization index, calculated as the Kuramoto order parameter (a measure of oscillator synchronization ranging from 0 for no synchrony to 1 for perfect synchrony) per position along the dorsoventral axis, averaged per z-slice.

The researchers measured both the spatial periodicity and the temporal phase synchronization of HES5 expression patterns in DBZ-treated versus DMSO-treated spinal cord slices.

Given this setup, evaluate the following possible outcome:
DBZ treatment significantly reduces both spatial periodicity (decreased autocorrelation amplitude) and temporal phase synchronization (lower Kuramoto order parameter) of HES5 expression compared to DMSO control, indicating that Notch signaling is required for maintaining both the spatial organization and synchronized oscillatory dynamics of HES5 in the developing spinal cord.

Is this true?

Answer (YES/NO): NO